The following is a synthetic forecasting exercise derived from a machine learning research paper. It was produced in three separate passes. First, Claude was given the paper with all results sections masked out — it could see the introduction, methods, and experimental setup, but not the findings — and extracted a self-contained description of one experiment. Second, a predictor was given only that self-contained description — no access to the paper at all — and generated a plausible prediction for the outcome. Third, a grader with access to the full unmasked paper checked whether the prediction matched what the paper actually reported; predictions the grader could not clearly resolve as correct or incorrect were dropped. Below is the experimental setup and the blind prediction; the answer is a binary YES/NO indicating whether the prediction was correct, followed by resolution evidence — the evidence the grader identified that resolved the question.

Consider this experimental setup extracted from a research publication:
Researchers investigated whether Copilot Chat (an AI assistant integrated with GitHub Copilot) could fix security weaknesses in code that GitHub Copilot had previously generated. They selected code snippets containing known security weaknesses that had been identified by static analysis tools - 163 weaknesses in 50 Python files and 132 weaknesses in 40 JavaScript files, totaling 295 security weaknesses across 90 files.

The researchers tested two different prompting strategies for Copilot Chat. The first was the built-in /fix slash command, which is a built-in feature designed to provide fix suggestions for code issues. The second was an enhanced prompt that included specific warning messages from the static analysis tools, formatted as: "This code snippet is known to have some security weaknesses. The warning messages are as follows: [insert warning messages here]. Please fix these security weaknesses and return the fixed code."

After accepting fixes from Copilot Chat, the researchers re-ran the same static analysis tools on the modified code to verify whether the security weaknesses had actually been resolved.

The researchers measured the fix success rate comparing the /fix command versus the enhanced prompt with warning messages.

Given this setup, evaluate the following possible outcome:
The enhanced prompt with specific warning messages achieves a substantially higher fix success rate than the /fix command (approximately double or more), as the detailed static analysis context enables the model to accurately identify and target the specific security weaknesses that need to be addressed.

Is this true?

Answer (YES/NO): YES